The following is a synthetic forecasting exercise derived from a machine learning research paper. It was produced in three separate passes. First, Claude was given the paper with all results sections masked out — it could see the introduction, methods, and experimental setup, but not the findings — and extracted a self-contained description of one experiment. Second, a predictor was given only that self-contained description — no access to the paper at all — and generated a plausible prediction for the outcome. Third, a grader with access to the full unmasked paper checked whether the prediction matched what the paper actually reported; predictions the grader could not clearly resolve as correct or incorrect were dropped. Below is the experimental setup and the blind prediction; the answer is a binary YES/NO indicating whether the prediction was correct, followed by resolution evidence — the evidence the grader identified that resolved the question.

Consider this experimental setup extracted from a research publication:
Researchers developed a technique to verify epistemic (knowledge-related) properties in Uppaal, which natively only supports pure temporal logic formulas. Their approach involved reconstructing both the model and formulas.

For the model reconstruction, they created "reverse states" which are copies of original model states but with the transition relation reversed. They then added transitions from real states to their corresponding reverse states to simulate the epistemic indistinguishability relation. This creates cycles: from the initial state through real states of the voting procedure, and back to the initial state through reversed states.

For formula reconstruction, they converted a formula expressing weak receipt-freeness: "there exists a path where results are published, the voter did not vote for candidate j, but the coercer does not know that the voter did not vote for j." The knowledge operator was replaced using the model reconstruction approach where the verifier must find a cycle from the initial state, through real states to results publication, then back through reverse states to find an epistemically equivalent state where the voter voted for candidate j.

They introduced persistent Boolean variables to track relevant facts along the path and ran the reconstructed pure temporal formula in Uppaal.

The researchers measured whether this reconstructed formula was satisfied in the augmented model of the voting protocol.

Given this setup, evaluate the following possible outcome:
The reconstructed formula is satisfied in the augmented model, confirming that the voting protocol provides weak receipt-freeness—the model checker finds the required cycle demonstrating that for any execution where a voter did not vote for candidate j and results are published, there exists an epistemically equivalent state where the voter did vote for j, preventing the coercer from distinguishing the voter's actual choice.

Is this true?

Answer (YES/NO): YES